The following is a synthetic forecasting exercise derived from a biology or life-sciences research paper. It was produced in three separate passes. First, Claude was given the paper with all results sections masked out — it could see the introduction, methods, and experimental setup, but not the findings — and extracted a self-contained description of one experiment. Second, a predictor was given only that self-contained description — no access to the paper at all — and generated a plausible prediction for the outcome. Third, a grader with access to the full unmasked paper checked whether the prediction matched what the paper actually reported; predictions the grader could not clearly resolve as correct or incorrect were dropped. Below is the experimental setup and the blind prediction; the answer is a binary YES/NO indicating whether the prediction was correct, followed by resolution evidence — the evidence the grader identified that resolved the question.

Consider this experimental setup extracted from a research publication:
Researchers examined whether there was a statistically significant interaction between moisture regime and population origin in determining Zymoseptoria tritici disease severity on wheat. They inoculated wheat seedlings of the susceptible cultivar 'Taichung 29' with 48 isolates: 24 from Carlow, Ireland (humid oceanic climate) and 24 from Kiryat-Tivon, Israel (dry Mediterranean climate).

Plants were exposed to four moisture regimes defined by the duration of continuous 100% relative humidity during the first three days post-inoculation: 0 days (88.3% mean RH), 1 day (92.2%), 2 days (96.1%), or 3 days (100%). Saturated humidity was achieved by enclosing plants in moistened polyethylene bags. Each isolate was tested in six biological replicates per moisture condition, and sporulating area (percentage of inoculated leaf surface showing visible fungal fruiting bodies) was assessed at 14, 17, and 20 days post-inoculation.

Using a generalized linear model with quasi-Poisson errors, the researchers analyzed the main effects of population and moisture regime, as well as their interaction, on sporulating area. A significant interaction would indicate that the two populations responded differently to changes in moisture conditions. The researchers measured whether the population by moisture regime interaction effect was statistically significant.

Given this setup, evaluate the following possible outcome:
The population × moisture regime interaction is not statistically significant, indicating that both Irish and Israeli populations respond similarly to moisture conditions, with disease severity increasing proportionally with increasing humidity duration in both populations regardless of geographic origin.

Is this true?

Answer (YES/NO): NO